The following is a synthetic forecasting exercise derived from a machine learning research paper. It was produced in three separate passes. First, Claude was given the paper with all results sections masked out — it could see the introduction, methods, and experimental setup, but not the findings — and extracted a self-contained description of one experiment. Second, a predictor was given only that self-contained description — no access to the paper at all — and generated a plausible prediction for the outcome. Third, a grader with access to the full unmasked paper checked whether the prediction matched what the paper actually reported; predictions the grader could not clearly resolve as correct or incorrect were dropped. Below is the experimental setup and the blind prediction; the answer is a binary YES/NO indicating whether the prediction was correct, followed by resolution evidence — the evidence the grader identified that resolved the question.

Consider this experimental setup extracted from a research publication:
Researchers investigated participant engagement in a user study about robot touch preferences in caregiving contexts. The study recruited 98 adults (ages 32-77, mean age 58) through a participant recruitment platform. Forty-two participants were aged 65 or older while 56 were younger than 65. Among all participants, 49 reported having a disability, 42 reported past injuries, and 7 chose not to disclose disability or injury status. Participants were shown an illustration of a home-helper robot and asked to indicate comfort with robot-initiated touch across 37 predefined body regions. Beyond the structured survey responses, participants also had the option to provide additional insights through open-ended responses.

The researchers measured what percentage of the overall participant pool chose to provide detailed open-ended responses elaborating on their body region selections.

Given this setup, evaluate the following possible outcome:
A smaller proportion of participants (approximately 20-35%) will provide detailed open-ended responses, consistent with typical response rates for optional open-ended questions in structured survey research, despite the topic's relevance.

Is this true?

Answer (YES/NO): NO